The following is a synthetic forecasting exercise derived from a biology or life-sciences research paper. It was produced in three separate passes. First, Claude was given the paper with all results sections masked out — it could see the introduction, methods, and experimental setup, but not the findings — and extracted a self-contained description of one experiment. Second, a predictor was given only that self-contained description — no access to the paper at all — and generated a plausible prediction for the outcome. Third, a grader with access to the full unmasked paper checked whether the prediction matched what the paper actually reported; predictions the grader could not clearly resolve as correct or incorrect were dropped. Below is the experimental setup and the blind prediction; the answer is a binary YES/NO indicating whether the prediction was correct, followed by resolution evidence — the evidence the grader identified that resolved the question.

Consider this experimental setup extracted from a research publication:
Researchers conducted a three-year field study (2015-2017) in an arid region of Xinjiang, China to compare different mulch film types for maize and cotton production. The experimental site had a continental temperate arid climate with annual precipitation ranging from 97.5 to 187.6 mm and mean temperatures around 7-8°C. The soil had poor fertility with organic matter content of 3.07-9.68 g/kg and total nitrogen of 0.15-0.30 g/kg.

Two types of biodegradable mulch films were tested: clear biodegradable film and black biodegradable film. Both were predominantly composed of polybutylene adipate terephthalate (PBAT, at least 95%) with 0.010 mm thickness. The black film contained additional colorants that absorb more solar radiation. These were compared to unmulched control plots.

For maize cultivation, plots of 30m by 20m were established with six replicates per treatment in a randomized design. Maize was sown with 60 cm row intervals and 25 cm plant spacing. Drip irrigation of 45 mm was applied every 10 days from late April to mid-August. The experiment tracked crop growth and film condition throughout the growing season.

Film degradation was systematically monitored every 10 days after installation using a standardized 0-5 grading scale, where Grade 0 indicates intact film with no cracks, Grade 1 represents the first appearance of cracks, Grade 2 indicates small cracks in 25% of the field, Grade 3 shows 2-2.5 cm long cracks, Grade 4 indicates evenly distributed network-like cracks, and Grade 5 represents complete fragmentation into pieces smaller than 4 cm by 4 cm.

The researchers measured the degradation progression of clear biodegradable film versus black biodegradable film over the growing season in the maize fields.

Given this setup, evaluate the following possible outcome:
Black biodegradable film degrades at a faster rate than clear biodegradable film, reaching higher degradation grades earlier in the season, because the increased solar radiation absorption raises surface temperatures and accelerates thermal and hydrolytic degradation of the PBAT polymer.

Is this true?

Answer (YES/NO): YES